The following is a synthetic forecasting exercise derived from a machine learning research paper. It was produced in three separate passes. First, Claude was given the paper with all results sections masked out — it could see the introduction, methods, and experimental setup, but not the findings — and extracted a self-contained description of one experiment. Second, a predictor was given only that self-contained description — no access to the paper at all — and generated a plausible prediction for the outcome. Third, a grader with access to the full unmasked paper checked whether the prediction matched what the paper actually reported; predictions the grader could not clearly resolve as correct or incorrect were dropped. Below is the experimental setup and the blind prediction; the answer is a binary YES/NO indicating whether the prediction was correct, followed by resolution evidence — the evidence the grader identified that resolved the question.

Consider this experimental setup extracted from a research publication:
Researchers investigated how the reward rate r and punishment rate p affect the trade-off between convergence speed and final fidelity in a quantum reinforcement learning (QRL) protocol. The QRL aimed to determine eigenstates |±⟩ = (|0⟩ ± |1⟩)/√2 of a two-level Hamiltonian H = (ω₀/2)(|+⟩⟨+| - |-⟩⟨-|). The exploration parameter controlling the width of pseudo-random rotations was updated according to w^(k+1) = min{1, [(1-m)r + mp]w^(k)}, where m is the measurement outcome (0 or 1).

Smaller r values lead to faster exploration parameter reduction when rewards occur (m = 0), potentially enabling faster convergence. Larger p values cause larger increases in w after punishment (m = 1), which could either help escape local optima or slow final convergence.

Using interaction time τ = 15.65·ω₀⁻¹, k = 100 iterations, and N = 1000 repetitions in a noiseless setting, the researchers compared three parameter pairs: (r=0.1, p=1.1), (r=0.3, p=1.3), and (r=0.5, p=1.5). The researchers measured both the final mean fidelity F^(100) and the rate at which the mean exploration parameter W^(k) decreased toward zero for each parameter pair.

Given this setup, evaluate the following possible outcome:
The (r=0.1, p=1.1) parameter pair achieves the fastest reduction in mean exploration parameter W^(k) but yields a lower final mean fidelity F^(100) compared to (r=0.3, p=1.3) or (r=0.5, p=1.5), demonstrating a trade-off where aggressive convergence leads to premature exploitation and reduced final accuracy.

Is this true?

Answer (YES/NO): YES